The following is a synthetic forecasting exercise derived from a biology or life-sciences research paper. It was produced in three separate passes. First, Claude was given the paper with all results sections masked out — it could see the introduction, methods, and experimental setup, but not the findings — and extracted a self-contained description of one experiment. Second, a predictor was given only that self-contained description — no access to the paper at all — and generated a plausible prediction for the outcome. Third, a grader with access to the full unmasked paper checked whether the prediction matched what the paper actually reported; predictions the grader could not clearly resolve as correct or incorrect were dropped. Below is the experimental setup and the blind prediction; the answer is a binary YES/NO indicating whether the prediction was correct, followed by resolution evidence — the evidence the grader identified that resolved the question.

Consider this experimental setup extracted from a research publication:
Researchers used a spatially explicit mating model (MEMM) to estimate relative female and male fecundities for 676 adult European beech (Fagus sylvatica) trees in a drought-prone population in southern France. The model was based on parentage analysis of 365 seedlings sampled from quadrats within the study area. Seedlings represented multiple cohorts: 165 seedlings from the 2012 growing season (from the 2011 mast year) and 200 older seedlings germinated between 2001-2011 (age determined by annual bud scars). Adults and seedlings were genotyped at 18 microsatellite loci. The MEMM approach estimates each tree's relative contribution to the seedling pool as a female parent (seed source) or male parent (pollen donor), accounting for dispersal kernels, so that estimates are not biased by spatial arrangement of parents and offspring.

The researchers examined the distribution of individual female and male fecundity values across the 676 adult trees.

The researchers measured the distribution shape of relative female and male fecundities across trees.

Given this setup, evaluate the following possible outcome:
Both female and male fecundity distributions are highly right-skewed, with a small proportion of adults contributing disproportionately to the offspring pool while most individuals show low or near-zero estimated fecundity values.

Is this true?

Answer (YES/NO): YES